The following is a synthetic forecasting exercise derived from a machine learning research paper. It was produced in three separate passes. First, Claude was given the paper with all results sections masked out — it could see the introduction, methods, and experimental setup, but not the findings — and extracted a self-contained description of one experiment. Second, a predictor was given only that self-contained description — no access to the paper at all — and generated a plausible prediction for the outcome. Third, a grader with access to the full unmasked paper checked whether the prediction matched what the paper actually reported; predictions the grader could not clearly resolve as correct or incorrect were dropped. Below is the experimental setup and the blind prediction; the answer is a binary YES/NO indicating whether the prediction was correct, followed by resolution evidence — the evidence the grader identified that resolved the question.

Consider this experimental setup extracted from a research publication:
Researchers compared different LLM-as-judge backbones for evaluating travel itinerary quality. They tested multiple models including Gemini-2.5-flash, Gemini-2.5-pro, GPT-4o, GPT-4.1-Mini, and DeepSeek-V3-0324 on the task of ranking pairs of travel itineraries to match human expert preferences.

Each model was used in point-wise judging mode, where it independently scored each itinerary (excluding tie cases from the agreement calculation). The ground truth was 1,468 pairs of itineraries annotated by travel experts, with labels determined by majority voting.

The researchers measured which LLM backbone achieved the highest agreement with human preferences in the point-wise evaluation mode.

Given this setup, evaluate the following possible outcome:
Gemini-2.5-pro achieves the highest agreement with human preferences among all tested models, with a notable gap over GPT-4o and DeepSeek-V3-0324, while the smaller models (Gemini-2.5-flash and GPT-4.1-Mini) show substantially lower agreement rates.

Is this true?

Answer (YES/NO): NO